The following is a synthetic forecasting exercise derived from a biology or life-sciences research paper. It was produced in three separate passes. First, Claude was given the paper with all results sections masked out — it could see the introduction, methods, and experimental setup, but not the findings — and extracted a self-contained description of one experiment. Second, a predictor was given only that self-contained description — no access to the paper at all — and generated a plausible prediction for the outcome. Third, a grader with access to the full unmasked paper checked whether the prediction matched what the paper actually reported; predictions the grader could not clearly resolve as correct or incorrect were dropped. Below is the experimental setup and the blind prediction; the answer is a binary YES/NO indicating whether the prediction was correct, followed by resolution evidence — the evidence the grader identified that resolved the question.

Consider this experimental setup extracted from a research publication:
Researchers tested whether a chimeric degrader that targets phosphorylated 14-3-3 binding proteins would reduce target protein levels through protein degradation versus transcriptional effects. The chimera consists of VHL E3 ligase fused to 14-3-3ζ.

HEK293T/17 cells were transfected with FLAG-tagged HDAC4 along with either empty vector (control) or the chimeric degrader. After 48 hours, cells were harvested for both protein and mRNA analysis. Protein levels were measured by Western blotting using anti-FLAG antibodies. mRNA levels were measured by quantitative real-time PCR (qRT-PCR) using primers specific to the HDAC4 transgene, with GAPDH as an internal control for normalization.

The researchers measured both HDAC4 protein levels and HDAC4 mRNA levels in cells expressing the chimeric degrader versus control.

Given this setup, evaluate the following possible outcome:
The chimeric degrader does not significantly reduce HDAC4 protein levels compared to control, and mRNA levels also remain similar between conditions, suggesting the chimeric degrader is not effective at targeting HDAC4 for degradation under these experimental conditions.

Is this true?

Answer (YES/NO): NO